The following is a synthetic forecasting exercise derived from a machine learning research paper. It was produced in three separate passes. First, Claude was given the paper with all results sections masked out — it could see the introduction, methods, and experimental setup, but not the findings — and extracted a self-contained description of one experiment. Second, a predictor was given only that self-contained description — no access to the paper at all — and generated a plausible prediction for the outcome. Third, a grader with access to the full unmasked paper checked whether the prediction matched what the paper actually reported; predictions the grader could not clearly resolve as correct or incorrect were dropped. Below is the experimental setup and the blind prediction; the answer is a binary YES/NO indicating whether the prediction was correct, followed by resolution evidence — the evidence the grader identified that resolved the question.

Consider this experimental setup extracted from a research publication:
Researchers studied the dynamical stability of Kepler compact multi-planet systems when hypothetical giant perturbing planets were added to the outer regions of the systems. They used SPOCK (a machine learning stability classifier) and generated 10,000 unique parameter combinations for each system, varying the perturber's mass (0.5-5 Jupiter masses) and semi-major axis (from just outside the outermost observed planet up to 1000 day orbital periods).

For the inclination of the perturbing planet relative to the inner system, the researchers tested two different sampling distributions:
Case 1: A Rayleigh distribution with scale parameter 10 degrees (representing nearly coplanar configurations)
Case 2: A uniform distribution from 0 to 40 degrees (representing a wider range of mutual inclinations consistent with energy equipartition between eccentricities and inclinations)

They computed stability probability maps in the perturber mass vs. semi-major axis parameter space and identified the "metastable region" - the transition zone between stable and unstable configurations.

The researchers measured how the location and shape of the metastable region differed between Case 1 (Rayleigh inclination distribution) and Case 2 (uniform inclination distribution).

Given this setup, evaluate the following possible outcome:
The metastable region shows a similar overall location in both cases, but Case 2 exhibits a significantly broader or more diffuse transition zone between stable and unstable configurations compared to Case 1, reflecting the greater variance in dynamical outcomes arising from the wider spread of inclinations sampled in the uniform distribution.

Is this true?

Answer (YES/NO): NO